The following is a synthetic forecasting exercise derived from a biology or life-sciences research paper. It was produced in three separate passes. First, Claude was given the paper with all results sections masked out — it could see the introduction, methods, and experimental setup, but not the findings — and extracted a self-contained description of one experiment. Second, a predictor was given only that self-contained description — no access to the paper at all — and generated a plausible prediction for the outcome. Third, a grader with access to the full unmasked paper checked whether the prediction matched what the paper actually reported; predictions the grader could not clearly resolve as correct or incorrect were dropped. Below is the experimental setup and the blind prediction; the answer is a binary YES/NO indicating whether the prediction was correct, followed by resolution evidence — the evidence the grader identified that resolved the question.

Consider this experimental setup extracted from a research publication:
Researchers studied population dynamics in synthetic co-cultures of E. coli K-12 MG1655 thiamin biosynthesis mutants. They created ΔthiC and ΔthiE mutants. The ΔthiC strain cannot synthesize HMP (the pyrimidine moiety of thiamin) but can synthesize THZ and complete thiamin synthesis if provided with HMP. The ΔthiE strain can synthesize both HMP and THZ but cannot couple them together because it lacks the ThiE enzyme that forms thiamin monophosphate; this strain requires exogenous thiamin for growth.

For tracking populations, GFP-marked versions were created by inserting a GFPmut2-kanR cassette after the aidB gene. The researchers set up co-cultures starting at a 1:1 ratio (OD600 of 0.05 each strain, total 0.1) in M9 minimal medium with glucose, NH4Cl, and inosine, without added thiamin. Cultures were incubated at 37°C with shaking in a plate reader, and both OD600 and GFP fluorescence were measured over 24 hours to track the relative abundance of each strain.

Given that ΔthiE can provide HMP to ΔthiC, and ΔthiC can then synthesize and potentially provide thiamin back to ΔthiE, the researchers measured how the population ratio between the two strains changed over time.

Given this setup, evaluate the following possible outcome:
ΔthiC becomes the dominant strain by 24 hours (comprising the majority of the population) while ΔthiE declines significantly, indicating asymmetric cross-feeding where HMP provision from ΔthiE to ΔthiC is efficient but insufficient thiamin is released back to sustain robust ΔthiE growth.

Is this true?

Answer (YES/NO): YES